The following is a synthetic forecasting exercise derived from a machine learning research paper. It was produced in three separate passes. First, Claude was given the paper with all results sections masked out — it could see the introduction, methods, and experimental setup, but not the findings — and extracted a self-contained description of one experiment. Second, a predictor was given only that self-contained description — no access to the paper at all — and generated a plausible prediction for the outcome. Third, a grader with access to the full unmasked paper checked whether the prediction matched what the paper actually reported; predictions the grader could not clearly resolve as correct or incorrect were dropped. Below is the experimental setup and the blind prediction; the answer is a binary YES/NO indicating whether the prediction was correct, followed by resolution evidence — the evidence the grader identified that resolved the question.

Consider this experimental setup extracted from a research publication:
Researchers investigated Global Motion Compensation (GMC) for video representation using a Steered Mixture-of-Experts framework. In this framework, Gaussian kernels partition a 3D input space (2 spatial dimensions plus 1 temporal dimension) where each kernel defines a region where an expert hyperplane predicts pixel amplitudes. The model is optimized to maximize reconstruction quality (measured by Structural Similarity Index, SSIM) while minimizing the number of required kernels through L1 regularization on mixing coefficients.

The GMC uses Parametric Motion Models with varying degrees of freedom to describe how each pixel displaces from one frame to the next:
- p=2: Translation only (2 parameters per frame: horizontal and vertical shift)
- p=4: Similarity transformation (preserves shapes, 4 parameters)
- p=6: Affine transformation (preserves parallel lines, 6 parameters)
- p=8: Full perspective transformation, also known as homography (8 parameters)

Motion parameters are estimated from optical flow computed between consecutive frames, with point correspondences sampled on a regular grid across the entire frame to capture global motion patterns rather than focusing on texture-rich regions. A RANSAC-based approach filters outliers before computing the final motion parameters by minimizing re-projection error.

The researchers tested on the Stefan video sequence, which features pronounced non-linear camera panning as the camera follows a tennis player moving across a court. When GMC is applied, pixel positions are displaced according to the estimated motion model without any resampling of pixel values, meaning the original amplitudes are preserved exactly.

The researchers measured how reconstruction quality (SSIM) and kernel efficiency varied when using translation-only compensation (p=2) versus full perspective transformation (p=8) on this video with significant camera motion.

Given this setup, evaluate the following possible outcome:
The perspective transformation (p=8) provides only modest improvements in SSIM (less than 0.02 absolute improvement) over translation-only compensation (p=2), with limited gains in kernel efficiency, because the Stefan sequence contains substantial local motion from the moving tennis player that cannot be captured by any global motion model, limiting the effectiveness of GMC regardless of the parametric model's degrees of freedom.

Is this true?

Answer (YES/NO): YES